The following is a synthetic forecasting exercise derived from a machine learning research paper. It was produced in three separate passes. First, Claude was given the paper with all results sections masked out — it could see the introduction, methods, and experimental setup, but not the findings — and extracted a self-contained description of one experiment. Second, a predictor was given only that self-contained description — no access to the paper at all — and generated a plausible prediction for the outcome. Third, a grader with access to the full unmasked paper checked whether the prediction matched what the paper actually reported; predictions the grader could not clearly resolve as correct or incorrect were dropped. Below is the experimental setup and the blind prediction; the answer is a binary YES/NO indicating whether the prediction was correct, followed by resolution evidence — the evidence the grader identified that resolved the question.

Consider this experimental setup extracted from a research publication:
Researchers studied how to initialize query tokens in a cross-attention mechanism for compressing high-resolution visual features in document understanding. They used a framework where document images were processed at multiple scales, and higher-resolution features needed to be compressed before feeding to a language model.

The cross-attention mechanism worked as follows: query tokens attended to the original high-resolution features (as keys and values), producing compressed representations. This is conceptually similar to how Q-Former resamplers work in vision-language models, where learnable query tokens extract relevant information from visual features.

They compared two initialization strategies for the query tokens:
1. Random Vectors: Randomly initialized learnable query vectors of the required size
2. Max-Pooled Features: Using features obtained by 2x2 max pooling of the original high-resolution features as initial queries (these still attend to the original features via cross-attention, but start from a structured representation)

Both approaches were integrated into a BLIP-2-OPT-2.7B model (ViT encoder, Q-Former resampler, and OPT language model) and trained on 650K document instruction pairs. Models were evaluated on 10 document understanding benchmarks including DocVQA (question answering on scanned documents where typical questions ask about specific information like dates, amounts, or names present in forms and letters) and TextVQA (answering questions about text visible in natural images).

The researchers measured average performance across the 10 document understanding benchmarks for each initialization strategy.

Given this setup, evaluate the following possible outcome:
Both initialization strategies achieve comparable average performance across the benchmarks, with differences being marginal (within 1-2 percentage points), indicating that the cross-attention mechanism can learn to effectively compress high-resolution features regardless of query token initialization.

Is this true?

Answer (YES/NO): NO